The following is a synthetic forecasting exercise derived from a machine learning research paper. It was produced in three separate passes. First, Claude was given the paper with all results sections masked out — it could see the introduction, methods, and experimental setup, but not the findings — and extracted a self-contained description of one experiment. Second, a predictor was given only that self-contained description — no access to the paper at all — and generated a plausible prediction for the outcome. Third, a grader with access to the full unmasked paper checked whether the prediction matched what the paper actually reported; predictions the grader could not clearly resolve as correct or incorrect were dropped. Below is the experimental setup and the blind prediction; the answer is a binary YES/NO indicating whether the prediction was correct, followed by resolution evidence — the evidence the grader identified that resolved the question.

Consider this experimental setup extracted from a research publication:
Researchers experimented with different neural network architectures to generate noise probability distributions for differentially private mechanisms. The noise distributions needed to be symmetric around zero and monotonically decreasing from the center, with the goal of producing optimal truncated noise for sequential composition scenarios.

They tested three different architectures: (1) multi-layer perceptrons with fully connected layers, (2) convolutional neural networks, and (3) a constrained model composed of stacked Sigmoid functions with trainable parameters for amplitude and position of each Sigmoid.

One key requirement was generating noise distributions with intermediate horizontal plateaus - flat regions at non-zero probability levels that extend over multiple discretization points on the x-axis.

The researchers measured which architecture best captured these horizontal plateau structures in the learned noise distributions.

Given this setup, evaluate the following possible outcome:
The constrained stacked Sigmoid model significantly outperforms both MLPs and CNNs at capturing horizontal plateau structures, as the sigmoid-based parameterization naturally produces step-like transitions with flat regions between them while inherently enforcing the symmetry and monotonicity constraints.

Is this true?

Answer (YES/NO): NO